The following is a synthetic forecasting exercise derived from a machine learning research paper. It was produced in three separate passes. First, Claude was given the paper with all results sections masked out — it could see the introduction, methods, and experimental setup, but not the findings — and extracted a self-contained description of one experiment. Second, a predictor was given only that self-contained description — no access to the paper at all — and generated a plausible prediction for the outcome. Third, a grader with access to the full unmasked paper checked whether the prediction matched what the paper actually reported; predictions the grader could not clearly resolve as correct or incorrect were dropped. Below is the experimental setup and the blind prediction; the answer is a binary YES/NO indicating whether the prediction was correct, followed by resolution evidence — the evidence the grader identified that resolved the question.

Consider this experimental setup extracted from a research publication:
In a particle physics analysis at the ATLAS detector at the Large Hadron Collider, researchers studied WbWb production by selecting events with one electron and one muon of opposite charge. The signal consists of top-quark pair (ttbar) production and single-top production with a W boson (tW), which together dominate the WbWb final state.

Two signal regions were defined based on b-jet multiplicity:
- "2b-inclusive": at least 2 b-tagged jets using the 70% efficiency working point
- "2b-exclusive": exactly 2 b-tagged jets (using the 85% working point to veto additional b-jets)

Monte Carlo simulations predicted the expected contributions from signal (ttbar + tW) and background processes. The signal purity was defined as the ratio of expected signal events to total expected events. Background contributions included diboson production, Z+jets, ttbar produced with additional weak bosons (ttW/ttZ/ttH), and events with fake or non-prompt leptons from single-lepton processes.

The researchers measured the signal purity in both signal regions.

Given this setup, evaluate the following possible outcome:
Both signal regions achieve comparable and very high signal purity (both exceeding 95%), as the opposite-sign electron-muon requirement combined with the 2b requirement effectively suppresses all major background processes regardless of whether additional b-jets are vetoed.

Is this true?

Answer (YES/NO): YES